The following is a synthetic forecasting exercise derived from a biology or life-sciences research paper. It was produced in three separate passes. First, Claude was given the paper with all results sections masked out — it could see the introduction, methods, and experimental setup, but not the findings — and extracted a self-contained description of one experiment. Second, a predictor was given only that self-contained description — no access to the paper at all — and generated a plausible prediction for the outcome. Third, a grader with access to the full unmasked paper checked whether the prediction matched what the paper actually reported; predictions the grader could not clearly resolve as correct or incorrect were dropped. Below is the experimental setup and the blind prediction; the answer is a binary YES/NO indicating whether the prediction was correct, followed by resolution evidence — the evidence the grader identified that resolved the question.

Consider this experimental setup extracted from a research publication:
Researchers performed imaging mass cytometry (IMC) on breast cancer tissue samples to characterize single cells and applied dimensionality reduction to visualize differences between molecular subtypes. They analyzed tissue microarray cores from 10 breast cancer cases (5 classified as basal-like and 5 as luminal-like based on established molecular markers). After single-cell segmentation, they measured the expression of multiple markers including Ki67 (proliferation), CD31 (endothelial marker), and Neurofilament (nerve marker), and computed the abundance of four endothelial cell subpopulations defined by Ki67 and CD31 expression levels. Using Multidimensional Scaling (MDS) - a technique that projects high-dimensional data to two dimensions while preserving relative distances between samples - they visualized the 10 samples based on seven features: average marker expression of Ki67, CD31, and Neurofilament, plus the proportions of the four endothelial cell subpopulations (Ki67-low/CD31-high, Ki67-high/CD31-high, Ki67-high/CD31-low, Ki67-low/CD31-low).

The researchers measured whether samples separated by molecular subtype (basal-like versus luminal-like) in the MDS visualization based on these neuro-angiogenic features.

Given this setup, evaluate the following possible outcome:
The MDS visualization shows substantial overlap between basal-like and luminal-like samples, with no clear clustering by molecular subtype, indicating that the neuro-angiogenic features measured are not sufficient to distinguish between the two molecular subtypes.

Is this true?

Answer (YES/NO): NO